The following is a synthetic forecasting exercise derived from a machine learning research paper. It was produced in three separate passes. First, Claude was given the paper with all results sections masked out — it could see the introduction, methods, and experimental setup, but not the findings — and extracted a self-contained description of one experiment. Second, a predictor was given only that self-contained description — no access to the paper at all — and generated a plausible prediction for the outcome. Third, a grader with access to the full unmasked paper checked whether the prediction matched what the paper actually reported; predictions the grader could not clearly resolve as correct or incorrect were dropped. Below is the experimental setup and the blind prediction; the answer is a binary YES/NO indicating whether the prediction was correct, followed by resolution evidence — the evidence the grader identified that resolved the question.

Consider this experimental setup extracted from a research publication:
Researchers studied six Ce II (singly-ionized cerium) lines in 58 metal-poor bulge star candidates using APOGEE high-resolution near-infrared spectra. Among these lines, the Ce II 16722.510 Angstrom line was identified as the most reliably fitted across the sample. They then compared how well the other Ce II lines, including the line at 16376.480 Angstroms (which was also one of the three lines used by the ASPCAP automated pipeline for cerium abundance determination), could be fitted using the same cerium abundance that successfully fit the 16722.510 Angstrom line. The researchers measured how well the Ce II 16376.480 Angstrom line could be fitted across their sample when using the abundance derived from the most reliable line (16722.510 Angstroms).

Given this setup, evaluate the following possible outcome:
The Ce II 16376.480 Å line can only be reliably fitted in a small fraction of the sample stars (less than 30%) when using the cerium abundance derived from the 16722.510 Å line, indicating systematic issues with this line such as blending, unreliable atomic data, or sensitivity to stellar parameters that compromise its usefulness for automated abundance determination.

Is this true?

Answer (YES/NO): NO